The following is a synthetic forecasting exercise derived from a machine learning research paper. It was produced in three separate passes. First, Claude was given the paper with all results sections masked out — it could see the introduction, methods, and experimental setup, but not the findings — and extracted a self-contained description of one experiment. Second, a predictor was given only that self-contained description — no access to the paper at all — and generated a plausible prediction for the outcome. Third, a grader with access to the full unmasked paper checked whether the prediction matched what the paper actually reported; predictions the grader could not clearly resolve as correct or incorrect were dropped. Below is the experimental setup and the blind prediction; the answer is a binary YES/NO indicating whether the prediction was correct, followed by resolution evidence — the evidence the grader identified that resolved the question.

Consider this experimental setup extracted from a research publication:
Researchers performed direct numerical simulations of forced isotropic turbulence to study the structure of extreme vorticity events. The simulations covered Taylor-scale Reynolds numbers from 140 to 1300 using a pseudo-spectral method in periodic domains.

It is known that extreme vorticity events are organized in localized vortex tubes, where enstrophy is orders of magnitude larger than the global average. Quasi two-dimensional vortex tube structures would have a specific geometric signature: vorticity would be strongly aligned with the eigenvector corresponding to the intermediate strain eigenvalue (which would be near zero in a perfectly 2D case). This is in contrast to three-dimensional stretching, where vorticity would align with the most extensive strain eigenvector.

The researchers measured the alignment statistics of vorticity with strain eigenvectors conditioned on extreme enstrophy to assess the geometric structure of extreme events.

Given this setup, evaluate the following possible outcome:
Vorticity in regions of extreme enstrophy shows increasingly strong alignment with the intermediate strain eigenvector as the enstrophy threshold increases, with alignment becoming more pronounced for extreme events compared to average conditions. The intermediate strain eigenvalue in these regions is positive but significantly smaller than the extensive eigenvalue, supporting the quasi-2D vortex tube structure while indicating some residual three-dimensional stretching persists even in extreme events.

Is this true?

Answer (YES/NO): YES